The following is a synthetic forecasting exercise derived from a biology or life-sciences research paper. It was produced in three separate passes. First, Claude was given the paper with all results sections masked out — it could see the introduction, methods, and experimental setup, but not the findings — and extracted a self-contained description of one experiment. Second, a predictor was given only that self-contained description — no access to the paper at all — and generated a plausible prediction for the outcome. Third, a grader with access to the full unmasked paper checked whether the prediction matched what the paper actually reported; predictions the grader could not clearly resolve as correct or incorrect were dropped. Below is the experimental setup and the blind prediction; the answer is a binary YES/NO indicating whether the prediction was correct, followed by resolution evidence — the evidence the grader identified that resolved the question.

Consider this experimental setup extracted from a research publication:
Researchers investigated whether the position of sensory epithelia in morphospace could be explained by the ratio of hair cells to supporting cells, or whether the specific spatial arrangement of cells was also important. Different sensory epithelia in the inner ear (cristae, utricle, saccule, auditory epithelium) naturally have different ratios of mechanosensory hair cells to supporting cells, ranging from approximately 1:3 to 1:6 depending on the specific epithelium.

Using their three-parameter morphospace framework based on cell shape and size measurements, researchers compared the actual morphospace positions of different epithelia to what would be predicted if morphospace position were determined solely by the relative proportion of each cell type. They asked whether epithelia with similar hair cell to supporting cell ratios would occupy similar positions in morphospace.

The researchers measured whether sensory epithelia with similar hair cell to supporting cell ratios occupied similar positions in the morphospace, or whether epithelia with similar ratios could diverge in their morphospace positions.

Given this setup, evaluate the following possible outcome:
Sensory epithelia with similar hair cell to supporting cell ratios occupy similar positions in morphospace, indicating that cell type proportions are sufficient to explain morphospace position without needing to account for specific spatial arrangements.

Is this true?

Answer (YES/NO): NO